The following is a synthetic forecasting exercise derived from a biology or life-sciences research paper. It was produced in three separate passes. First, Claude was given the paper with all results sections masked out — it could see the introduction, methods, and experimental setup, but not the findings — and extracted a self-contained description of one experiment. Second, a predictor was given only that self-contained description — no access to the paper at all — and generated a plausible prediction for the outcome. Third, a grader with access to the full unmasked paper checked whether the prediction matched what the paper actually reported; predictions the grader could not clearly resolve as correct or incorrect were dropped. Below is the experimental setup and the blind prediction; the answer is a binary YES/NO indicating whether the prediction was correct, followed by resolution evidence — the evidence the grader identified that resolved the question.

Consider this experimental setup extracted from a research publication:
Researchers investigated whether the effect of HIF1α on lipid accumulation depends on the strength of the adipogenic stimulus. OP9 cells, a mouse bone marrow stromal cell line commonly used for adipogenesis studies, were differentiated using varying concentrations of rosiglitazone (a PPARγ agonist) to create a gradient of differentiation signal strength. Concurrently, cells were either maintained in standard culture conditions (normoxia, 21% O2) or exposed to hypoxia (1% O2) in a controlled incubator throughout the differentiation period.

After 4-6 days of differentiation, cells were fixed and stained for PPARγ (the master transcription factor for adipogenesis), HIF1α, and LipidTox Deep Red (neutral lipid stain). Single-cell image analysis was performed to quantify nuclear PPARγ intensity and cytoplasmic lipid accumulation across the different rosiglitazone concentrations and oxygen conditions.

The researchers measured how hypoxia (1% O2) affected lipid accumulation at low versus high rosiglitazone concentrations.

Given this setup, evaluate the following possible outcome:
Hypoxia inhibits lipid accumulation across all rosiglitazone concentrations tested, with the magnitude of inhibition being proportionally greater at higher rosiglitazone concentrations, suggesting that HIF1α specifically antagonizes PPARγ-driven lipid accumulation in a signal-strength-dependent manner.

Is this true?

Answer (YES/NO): NO